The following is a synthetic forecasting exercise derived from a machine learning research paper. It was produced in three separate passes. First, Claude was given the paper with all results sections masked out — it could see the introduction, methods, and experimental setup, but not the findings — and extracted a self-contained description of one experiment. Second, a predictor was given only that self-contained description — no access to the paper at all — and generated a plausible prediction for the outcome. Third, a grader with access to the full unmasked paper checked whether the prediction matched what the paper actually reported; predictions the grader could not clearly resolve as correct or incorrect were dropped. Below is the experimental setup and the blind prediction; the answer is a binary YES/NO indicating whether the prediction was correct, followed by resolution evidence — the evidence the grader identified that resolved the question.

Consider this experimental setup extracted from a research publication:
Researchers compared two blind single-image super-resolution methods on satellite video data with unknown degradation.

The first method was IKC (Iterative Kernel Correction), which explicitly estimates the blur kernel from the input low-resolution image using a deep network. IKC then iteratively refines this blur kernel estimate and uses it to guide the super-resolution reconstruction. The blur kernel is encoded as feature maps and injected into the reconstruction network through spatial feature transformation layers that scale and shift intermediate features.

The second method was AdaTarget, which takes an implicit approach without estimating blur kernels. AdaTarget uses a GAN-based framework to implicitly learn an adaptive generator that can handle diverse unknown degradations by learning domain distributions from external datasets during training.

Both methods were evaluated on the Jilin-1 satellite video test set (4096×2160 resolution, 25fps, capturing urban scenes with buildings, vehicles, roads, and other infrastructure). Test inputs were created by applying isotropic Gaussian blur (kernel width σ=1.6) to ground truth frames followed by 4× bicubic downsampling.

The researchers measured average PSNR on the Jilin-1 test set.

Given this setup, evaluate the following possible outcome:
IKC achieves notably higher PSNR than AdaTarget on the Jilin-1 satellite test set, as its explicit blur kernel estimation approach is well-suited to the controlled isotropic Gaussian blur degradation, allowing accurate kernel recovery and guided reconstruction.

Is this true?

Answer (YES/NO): YES